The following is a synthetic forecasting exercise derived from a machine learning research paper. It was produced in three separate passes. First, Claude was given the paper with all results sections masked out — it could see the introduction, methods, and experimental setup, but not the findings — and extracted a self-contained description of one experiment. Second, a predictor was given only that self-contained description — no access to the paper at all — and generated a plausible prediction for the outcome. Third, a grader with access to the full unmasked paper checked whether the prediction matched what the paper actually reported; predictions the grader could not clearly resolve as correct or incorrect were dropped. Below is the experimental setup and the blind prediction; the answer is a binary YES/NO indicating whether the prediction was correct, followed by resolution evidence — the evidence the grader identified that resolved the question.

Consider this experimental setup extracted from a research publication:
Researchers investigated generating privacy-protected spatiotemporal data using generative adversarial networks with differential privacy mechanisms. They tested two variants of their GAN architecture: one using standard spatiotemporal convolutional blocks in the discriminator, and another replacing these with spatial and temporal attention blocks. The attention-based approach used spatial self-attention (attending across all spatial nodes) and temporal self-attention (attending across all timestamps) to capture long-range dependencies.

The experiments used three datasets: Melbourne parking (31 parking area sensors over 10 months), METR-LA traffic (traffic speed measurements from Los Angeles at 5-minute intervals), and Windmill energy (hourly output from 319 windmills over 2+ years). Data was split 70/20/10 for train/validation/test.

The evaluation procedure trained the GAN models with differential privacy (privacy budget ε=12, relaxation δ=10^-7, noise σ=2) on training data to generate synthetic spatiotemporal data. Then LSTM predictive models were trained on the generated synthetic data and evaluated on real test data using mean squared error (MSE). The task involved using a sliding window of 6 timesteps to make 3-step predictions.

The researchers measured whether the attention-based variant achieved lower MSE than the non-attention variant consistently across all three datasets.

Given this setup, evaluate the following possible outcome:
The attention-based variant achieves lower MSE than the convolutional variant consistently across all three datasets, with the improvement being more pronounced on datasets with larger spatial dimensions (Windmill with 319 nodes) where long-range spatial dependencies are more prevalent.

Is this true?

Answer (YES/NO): NO